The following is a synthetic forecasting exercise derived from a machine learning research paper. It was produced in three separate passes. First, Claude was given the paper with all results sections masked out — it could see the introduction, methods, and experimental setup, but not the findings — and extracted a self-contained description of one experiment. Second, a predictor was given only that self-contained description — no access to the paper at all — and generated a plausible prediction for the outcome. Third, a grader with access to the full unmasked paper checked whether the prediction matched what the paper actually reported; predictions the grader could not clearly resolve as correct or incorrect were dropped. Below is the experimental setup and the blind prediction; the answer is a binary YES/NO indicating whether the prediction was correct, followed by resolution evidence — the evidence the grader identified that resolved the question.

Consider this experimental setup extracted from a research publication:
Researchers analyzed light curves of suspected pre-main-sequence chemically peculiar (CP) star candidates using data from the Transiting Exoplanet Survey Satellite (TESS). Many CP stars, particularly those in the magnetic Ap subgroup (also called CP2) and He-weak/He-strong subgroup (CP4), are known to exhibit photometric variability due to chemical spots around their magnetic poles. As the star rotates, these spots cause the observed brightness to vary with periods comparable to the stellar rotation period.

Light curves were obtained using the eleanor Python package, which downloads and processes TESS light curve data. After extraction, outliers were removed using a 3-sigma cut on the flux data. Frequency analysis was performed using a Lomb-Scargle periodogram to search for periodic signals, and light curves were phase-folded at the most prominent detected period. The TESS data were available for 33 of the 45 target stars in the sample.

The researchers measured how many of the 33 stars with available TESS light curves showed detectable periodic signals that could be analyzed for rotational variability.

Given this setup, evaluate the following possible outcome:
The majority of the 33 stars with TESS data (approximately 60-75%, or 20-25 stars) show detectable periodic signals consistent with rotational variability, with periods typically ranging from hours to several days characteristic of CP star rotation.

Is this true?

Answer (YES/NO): NO